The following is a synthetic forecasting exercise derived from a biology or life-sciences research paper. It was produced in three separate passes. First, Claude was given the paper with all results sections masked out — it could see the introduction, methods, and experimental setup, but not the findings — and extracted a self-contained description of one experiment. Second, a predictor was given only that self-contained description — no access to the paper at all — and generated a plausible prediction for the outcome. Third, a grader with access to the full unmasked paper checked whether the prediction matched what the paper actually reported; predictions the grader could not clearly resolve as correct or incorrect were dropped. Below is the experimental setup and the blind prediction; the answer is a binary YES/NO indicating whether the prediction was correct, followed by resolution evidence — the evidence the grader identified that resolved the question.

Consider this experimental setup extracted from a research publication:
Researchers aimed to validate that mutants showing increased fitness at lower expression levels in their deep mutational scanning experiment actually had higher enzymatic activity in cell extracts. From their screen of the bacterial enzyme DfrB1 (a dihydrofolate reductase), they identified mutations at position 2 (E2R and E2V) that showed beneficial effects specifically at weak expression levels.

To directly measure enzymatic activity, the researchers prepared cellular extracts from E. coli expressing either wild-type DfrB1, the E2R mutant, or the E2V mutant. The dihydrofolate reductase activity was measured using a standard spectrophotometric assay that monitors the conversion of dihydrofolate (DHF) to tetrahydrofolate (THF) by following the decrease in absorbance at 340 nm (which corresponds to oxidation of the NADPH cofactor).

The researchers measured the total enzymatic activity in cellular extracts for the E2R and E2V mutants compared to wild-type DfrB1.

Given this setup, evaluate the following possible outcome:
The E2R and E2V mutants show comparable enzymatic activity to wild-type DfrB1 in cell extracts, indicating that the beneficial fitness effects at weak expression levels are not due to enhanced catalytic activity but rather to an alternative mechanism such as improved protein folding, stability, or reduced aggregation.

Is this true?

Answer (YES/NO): NO